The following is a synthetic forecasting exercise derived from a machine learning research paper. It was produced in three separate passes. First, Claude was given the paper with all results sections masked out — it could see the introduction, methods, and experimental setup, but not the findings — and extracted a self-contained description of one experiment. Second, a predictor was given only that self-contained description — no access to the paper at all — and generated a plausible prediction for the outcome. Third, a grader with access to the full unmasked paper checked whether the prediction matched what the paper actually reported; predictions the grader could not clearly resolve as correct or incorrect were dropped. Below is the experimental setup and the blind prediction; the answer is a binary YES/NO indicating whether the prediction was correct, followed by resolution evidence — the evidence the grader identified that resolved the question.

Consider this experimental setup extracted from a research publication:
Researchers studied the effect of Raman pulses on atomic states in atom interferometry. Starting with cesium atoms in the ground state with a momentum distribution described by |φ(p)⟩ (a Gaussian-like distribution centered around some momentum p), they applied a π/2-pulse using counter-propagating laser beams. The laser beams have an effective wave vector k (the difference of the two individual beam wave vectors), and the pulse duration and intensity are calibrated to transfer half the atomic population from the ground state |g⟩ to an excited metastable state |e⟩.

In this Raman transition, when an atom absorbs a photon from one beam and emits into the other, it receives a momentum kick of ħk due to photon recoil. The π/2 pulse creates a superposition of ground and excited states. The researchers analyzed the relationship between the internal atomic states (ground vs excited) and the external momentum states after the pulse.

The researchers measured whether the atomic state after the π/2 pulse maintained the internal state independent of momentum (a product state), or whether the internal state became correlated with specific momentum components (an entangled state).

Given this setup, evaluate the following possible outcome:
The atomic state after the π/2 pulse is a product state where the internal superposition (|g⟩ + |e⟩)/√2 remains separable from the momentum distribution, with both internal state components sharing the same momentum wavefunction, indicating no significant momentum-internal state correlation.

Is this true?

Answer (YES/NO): NO